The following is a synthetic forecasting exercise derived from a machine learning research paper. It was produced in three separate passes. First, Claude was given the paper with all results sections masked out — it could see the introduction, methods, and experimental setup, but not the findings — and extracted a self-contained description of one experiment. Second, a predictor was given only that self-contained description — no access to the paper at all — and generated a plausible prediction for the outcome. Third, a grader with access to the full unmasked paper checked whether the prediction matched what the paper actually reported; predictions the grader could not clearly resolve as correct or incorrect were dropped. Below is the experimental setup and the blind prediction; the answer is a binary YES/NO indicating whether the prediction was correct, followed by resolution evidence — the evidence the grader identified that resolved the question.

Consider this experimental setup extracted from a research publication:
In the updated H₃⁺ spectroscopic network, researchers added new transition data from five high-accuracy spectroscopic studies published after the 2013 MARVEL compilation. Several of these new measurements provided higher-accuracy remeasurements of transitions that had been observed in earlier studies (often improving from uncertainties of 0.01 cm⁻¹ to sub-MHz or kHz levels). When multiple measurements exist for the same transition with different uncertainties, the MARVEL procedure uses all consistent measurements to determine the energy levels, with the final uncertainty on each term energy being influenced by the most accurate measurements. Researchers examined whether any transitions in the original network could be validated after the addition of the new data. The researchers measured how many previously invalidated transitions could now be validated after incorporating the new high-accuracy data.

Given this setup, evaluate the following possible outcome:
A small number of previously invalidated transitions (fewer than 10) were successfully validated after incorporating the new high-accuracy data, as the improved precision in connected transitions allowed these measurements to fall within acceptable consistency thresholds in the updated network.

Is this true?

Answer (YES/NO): NO